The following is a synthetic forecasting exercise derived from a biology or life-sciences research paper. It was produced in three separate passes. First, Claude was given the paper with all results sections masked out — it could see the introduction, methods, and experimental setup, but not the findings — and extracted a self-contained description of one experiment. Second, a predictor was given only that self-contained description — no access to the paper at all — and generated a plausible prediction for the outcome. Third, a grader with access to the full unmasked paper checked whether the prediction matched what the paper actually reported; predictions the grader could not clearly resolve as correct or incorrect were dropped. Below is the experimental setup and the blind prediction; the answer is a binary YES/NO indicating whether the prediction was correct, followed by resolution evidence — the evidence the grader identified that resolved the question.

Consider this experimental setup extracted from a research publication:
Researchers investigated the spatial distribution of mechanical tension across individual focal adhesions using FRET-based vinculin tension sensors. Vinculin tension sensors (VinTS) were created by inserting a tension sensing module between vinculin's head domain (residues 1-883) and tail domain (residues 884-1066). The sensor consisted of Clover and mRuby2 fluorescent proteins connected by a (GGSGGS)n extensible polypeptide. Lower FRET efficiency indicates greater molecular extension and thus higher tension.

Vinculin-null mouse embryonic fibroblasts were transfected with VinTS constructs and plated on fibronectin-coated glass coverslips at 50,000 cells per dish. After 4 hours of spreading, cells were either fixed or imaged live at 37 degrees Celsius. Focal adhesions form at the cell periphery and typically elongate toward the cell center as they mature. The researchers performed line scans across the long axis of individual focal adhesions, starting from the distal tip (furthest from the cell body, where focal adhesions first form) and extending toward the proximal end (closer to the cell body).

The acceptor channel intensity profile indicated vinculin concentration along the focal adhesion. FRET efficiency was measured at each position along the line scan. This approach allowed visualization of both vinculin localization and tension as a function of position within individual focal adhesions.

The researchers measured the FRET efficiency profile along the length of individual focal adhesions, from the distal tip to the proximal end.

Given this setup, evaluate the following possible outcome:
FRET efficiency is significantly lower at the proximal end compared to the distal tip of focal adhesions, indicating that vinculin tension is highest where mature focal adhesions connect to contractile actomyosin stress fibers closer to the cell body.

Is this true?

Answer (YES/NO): NO